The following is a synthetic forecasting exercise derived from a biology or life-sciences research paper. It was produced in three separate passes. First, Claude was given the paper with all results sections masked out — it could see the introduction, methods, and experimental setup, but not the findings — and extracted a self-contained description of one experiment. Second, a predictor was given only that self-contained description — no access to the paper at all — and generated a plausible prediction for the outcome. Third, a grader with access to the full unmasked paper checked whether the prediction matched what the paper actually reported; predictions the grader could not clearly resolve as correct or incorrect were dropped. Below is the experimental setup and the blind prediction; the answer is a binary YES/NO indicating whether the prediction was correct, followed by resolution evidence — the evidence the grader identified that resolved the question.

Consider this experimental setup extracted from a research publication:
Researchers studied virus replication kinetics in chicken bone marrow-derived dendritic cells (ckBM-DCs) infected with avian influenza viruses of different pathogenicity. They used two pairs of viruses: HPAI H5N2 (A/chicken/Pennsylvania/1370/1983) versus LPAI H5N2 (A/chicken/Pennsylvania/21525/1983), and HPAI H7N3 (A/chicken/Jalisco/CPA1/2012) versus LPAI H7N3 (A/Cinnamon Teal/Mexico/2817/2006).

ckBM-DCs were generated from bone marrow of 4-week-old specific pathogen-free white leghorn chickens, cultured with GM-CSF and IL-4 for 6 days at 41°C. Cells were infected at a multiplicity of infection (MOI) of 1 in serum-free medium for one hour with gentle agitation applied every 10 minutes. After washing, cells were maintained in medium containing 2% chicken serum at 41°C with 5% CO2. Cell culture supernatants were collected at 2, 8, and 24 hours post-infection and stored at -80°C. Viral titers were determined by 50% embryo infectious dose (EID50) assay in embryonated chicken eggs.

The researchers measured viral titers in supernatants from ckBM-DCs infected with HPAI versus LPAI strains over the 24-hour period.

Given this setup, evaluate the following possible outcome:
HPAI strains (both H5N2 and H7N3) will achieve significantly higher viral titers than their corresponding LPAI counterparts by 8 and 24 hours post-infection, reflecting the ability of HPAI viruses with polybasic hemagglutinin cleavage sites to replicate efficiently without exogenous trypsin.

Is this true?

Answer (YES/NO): NO